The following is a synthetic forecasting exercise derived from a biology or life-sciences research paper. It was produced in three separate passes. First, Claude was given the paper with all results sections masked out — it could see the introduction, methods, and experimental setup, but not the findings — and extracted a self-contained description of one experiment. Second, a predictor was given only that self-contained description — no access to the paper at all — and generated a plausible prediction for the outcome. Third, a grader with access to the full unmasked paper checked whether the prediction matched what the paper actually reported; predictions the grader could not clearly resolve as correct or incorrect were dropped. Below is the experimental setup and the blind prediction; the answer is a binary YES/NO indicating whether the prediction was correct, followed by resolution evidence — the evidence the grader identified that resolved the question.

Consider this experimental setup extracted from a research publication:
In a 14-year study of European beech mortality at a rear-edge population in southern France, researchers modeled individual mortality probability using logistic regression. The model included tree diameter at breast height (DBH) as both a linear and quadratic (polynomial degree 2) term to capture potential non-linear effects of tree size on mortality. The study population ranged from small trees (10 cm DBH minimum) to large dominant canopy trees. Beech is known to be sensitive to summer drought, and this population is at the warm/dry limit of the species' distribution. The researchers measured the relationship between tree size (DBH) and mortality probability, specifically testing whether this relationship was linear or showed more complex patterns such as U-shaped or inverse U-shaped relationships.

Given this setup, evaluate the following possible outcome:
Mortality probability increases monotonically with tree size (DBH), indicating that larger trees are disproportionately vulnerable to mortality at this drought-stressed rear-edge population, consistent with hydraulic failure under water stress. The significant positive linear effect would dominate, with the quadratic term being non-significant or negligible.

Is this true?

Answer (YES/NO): NO